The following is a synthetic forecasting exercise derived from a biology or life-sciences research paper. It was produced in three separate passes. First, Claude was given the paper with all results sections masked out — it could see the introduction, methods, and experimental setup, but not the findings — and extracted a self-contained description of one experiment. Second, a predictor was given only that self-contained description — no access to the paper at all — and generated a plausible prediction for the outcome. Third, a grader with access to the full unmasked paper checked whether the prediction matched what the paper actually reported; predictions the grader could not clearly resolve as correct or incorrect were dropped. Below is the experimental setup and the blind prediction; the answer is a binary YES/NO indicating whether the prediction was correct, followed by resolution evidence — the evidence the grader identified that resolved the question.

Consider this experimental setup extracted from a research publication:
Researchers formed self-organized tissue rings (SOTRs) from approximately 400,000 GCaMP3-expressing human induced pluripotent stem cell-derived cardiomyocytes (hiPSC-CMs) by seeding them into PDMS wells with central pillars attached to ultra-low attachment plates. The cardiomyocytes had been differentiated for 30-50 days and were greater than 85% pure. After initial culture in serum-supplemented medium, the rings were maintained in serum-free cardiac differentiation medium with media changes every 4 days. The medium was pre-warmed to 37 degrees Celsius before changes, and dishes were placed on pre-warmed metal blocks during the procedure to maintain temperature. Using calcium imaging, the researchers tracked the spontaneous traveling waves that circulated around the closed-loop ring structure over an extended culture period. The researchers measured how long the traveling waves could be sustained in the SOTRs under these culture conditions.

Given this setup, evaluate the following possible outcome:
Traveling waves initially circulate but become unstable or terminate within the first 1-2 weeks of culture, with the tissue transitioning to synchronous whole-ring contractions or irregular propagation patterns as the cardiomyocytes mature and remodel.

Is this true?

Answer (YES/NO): NO